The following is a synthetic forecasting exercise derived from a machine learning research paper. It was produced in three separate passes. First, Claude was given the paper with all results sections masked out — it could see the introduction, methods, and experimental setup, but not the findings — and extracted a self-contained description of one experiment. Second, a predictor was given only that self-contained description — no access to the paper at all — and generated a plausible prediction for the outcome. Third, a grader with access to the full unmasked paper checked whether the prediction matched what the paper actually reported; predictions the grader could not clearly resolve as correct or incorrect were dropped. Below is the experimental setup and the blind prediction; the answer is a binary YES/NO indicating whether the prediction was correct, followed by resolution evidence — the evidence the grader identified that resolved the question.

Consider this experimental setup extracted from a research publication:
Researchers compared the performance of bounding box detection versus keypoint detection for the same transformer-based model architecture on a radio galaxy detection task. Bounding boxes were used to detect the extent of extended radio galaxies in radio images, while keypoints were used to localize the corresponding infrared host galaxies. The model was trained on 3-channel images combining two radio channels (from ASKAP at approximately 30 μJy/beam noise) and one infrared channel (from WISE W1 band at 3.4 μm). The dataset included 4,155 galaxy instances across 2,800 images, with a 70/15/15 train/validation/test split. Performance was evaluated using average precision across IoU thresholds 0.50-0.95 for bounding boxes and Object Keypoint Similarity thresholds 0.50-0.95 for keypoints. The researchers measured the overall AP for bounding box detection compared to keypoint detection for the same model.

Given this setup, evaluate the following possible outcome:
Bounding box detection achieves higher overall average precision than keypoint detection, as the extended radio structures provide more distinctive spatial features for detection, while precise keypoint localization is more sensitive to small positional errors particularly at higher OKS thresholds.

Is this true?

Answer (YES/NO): NO